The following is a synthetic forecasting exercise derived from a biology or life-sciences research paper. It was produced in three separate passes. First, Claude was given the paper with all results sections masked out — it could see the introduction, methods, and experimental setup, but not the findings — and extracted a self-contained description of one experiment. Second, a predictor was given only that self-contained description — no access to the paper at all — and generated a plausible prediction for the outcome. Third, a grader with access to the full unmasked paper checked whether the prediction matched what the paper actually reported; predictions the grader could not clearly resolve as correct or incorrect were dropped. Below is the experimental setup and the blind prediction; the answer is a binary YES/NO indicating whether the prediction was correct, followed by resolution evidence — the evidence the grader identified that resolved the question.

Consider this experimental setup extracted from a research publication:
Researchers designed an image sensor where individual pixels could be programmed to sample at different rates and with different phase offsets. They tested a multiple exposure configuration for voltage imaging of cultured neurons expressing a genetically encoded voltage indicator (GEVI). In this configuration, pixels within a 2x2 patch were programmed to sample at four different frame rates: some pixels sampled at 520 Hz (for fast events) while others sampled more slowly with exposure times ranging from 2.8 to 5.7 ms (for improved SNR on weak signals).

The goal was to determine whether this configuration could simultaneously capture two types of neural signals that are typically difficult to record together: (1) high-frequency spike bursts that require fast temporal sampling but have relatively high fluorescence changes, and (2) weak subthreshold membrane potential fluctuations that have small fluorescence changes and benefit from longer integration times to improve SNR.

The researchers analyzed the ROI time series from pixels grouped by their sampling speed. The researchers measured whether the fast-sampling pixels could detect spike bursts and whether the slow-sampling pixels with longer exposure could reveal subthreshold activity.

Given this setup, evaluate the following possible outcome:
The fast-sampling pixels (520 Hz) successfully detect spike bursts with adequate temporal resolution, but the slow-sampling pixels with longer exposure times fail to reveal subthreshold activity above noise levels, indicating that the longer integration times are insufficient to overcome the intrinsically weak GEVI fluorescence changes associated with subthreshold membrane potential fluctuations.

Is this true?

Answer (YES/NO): NO